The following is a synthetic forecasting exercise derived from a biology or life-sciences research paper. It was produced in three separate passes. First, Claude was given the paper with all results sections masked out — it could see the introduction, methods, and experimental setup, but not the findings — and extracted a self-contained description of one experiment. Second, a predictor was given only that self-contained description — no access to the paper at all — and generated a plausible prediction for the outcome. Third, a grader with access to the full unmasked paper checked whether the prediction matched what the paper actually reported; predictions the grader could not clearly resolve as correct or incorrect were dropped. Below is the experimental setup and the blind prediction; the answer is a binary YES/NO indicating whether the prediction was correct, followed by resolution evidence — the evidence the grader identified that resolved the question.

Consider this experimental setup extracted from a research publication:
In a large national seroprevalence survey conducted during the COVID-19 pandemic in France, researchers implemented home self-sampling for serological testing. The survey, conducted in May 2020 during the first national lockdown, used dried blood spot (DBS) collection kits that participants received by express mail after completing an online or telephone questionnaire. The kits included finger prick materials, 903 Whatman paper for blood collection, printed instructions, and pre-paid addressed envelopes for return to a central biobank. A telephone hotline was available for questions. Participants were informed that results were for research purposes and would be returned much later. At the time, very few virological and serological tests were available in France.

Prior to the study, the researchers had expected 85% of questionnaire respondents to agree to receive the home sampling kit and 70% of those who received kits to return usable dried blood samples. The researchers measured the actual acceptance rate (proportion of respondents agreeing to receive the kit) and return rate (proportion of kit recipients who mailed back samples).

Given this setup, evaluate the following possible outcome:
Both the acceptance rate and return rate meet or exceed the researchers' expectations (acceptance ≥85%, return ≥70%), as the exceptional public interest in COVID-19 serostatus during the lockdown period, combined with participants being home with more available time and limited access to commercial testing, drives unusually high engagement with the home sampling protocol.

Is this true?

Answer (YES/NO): YES